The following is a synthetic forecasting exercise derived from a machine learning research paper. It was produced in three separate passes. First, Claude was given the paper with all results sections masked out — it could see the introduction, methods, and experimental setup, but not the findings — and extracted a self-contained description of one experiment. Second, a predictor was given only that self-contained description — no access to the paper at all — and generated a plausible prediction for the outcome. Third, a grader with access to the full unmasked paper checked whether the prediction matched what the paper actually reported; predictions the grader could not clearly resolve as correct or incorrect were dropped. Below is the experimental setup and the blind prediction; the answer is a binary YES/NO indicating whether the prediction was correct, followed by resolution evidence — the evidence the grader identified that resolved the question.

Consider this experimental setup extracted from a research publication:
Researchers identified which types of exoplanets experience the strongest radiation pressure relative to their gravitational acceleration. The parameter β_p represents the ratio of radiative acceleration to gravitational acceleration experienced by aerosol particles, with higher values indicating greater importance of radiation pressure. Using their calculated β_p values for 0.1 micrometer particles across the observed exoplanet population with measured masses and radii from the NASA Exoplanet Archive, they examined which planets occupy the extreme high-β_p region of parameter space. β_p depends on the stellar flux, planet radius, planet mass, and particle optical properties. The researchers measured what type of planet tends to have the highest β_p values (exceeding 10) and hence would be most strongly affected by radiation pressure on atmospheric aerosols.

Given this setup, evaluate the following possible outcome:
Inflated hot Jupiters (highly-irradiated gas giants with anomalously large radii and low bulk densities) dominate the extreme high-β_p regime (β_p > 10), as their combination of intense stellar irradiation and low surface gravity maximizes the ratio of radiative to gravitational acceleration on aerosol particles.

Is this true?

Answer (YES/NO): NO